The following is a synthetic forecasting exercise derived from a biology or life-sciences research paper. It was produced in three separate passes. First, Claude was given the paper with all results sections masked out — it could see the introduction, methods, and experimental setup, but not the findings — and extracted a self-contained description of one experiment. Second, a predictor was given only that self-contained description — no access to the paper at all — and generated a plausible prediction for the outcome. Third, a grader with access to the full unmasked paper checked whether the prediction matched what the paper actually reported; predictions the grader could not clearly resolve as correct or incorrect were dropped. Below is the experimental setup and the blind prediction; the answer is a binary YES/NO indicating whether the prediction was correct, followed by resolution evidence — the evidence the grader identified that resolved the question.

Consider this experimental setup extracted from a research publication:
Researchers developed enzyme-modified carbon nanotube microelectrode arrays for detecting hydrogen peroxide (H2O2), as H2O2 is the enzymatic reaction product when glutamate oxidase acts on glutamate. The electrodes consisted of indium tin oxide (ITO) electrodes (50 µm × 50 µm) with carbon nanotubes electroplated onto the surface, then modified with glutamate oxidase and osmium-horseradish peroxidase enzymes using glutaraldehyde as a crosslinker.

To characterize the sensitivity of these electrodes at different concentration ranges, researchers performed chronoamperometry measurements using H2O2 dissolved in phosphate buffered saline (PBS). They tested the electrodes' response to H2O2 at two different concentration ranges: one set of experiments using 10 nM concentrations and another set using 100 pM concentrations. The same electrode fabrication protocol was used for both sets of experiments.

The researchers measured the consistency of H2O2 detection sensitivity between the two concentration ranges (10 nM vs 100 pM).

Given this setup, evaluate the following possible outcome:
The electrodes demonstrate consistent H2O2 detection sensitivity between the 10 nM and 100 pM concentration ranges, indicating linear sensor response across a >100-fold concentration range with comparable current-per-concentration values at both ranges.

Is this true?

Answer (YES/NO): NO